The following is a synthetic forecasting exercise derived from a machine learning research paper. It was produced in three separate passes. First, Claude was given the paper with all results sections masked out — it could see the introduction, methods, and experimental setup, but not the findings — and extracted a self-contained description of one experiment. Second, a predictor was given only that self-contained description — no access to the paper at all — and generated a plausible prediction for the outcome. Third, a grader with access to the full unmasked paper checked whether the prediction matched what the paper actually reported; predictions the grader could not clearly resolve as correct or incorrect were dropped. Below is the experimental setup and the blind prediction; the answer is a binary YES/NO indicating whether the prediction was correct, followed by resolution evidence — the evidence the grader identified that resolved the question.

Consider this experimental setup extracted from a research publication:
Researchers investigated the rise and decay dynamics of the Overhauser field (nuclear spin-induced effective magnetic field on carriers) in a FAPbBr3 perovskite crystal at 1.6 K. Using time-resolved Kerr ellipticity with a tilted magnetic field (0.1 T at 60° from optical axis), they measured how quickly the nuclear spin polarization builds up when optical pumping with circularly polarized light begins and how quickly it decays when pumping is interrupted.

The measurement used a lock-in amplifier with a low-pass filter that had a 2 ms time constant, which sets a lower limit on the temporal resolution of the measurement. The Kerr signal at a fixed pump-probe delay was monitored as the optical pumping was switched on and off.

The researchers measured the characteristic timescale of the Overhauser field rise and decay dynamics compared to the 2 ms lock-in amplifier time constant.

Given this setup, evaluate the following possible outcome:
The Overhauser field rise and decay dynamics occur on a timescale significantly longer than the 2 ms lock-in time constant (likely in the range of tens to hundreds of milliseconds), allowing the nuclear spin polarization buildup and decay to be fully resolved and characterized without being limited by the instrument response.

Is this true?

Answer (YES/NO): NO